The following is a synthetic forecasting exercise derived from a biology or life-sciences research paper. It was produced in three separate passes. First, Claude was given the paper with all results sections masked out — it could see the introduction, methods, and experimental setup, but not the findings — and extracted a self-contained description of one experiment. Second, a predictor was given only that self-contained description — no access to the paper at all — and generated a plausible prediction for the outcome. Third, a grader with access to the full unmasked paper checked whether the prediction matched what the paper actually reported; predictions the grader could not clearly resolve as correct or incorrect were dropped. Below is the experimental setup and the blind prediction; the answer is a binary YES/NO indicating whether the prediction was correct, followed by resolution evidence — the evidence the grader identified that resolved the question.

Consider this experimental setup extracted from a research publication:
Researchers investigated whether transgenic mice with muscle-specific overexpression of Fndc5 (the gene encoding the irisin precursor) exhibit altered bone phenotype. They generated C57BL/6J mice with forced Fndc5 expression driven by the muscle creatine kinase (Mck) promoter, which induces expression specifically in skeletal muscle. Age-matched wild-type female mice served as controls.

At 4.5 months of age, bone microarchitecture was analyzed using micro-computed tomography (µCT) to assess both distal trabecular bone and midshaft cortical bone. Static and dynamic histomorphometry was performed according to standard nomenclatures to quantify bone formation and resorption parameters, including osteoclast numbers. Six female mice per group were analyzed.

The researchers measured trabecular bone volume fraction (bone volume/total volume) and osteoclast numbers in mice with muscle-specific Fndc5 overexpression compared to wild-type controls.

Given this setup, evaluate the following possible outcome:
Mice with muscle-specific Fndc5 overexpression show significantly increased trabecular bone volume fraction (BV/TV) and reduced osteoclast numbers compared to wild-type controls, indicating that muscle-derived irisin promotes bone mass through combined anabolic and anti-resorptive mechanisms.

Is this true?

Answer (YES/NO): NO